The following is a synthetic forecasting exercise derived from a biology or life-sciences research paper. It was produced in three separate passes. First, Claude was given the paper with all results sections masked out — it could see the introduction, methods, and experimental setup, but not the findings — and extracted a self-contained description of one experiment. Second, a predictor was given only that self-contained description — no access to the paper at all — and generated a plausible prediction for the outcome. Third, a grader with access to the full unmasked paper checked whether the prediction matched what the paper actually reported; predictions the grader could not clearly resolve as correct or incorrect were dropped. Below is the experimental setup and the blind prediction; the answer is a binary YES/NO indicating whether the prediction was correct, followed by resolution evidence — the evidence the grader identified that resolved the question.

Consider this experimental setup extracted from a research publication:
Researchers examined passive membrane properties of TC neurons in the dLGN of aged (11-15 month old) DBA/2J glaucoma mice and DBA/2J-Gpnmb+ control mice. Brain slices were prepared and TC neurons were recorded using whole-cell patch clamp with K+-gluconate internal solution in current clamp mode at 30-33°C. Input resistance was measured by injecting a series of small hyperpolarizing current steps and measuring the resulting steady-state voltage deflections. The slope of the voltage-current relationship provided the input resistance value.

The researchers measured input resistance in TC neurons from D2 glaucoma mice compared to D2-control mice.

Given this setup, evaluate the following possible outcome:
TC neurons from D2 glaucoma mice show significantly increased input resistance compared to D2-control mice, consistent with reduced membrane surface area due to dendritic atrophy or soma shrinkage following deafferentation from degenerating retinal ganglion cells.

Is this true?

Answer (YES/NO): NO